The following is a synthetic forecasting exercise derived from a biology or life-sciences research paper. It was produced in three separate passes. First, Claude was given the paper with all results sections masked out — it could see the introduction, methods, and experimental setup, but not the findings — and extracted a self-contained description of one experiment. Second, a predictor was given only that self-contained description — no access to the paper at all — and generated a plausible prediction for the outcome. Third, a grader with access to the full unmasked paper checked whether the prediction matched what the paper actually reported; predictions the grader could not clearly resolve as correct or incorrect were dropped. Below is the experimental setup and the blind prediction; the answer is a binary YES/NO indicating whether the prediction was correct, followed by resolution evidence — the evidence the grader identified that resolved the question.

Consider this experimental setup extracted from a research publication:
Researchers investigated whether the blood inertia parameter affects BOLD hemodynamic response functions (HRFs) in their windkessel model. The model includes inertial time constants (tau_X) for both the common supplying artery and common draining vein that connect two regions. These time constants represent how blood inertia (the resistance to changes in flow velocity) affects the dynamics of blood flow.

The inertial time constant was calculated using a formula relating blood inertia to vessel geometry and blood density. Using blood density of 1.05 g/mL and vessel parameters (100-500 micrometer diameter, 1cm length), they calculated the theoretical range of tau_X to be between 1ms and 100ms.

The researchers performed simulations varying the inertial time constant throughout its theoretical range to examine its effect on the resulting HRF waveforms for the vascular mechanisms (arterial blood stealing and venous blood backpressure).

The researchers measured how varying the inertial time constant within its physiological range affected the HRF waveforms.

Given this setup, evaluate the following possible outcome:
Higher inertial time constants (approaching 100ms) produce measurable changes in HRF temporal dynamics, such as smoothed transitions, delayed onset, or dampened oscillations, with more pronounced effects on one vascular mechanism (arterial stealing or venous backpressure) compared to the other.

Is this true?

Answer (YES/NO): NO